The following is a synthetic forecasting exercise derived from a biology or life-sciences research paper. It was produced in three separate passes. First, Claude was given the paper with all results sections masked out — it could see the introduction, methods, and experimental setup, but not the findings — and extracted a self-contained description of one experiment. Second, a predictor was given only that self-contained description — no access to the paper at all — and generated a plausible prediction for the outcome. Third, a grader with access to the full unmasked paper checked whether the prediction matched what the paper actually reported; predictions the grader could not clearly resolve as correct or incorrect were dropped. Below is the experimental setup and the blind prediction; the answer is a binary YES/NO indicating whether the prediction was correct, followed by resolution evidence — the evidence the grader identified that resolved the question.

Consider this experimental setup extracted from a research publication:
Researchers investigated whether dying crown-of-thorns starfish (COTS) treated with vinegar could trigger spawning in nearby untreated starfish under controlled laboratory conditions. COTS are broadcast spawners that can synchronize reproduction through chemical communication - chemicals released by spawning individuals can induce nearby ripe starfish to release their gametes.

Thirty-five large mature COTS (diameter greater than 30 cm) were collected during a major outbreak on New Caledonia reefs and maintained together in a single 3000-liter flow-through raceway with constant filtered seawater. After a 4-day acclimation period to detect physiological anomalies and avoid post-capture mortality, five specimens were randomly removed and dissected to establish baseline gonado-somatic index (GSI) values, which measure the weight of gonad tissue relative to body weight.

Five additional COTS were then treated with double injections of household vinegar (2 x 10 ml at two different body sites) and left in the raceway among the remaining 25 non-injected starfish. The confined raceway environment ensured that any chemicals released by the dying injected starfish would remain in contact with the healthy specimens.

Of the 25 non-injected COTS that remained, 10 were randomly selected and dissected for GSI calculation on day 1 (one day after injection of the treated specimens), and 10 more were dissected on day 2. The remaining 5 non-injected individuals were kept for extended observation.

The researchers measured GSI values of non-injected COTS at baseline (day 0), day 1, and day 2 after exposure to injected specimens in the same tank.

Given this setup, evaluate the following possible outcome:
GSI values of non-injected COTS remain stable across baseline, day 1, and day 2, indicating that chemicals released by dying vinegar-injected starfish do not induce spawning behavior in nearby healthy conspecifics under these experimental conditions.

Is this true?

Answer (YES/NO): YES